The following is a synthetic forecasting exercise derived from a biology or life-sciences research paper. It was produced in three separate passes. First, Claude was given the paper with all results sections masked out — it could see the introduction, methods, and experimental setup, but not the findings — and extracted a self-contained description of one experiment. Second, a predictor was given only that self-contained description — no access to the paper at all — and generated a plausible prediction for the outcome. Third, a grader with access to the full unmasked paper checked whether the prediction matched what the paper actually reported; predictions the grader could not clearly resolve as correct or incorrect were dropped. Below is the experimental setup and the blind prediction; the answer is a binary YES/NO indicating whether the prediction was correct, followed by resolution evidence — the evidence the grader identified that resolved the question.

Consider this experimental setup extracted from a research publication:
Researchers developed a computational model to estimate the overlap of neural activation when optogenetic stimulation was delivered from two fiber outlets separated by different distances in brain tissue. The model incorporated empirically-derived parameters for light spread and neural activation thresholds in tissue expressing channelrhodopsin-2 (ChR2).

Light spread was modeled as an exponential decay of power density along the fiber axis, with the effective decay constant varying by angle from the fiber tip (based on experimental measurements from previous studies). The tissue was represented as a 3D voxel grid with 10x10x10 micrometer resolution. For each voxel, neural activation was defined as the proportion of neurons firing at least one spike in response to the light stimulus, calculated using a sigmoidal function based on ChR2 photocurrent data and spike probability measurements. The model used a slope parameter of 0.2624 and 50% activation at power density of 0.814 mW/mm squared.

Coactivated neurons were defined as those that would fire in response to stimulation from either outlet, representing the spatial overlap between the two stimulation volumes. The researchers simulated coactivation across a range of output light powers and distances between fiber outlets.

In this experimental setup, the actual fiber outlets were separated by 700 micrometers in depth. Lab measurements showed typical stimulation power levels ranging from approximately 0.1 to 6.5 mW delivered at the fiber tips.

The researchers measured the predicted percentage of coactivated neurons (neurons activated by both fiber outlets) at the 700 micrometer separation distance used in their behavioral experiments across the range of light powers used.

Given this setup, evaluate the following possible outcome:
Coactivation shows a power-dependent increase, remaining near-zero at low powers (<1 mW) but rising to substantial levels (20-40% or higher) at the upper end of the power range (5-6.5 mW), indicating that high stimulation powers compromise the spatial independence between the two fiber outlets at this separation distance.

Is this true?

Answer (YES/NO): YES